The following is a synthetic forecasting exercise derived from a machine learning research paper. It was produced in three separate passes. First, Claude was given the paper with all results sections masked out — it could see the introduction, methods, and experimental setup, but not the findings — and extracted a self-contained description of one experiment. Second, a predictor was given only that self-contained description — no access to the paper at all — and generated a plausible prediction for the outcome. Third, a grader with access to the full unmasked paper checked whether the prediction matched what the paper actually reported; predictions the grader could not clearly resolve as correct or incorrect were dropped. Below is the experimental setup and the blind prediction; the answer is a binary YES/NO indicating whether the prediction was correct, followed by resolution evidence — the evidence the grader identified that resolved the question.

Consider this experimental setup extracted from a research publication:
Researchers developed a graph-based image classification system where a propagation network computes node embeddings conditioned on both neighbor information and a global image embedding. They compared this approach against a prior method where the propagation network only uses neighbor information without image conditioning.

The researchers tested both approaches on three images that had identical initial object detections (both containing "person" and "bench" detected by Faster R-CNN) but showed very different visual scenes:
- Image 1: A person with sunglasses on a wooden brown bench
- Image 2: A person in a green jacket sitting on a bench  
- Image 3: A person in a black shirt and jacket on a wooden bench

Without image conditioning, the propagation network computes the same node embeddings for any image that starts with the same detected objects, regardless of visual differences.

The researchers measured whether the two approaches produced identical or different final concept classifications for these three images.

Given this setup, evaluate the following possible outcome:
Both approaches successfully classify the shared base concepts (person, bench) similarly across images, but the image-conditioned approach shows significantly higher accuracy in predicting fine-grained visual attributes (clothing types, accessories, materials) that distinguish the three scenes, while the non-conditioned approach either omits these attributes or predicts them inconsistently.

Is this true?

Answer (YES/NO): YES